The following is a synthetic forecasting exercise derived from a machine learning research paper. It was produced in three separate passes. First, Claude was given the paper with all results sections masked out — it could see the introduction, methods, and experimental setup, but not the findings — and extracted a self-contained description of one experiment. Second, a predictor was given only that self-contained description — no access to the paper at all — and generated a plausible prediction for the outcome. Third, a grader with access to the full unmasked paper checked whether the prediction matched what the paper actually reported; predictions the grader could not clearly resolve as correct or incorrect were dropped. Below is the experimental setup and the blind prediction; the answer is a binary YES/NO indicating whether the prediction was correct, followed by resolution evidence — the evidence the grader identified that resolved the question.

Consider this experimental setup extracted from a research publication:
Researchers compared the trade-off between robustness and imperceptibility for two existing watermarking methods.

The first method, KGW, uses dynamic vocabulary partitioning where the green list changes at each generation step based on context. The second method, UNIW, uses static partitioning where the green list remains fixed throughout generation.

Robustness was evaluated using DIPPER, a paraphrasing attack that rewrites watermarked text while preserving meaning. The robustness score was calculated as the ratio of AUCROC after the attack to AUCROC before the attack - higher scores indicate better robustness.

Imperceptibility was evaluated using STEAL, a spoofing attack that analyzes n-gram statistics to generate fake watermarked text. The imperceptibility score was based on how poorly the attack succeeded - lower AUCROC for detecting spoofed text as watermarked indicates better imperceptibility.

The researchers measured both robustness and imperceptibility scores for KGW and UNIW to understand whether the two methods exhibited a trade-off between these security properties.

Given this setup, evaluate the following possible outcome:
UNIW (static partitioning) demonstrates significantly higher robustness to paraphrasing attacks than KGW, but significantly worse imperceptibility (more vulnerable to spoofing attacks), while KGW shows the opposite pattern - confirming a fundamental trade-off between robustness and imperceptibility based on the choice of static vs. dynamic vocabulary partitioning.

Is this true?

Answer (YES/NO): YES